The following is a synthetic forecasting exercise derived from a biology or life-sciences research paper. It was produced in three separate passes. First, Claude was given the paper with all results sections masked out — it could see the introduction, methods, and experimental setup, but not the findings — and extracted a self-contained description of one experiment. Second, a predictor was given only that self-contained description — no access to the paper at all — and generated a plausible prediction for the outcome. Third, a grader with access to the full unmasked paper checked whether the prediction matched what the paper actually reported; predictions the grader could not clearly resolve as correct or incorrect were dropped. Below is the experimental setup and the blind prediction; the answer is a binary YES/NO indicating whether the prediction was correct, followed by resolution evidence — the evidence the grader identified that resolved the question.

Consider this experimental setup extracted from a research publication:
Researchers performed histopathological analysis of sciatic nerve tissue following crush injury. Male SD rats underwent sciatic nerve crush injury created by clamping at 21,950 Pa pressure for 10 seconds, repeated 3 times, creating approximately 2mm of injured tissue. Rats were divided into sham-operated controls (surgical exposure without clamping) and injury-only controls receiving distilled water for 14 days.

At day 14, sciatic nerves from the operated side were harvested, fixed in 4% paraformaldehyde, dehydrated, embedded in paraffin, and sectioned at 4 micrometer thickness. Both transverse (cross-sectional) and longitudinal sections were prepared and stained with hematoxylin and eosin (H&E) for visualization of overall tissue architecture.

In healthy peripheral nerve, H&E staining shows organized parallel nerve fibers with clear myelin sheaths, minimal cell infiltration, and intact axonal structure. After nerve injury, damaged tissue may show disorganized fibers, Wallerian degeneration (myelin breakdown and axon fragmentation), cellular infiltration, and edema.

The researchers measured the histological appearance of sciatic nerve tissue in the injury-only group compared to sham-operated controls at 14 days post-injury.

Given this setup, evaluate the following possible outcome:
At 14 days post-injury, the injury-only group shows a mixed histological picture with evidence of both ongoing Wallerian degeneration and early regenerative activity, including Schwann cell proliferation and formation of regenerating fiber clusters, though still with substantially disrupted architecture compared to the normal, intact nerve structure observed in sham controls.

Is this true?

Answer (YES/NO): NO